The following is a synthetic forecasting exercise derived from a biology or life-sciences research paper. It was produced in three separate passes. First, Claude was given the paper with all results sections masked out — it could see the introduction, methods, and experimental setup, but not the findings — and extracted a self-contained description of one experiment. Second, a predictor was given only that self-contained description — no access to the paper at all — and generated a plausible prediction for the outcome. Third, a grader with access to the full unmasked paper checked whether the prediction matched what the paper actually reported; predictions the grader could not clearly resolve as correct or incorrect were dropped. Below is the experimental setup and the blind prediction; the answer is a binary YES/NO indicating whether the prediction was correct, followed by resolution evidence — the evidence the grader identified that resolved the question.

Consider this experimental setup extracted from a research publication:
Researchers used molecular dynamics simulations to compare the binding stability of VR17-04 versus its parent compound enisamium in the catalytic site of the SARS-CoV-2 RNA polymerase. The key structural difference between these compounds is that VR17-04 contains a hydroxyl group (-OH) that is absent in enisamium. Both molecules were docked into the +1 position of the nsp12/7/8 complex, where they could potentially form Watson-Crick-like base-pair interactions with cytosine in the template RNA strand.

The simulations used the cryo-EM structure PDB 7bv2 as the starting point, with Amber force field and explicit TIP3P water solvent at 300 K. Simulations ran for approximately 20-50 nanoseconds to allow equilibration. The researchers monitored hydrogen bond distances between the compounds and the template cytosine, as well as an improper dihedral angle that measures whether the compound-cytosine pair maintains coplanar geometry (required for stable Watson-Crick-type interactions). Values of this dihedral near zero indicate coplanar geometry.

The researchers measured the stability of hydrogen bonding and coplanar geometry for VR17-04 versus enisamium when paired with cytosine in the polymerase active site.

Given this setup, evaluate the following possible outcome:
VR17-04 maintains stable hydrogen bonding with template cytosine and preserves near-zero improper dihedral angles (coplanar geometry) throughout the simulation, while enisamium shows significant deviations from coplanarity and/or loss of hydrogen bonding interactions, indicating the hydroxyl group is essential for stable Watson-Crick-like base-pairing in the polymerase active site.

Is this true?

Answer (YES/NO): YES